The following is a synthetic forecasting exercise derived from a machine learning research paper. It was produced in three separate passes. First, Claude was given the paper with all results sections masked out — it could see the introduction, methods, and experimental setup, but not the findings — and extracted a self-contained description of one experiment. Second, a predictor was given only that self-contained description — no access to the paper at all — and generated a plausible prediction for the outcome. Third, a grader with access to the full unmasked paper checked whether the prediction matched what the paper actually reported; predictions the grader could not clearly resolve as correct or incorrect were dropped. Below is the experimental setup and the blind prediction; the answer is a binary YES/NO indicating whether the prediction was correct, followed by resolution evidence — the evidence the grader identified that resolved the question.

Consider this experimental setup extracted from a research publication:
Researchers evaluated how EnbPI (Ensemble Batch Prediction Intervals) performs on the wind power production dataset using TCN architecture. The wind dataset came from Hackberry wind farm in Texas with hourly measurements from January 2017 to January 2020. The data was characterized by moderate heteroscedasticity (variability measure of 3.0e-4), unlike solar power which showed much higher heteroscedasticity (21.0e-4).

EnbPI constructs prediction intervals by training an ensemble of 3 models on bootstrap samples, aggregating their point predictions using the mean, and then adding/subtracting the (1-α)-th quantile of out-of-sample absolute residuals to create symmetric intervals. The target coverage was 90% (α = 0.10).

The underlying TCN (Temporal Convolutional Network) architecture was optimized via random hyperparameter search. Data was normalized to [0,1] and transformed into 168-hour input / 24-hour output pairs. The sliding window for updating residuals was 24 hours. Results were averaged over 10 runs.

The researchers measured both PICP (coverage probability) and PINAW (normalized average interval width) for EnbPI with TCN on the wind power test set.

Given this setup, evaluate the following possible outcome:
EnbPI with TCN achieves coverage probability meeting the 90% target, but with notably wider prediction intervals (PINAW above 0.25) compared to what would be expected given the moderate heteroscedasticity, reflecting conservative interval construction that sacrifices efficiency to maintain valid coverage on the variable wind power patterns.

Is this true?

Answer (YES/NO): YES